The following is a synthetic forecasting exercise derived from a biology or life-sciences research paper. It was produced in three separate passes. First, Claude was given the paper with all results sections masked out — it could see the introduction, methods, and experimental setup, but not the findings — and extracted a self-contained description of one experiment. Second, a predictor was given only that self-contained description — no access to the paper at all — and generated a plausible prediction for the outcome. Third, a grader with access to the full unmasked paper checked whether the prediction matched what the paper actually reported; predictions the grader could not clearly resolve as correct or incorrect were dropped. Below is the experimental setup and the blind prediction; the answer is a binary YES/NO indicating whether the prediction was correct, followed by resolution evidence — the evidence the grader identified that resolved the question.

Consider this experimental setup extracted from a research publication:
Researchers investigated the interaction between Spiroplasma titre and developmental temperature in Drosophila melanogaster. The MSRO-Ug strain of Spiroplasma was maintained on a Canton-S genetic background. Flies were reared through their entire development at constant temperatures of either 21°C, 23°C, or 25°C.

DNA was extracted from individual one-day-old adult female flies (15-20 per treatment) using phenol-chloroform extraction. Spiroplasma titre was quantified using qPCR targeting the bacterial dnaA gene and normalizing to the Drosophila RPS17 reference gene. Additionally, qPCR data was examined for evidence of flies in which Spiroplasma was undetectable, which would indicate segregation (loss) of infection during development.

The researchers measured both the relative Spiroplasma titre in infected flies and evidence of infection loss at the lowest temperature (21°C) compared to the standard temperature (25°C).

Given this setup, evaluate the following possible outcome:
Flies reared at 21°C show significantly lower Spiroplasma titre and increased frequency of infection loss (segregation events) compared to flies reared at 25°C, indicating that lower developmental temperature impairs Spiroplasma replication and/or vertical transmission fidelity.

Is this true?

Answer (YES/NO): YES